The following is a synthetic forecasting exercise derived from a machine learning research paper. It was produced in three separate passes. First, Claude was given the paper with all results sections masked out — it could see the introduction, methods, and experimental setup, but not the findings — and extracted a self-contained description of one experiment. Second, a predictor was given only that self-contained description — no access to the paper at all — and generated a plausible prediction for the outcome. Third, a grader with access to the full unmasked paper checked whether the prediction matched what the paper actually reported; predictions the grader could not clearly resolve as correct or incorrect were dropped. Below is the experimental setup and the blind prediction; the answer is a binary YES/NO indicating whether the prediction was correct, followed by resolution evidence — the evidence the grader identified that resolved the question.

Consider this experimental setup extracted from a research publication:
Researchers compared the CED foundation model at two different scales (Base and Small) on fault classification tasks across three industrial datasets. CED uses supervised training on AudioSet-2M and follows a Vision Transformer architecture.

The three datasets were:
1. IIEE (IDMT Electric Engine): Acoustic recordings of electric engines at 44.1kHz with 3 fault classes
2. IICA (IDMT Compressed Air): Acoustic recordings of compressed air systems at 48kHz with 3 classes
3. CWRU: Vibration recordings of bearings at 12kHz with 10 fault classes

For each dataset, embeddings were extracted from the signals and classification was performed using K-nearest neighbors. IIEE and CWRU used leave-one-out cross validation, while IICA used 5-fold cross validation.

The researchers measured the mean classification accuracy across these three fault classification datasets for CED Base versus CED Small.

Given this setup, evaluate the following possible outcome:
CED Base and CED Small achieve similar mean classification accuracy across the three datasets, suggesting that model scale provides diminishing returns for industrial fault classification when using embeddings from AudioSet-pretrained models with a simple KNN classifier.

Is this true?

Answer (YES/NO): YES